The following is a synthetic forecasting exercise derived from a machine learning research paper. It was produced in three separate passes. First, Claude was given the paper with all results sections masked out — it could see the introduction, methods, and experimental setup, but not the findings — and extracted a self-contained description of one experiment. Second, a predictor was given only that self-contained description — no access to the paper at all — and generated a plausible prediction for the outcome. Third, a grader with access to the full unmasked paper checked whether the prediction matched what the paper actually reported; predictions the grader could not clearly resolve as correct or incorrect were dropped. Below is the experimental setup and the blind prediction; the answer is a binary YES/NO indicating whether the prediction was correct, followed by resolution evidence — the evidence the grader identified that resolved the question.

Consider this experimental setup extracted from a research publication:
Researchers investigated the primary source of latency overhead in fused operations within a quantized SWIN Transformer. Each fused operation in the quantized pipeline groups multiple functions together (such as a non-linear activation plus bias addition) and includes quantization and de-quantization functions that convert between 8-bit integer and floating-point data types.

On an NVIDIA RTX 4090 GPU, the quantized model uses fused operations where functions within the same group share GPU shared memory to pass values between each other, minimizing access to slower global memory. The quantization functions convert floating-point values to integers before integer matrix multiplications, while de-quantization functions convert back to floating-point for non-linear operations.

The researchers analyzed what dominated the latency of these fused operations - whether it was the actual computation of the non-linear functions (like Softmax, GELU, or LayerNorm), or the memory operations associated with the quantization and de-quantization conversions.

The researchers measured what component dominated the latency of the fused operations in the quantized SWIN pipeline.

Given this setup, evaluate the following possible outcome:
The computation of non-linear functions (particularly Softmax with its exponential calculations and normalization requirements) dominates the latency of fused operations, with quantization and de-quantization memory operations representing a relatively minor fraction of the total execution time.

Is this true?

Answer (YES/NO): NO